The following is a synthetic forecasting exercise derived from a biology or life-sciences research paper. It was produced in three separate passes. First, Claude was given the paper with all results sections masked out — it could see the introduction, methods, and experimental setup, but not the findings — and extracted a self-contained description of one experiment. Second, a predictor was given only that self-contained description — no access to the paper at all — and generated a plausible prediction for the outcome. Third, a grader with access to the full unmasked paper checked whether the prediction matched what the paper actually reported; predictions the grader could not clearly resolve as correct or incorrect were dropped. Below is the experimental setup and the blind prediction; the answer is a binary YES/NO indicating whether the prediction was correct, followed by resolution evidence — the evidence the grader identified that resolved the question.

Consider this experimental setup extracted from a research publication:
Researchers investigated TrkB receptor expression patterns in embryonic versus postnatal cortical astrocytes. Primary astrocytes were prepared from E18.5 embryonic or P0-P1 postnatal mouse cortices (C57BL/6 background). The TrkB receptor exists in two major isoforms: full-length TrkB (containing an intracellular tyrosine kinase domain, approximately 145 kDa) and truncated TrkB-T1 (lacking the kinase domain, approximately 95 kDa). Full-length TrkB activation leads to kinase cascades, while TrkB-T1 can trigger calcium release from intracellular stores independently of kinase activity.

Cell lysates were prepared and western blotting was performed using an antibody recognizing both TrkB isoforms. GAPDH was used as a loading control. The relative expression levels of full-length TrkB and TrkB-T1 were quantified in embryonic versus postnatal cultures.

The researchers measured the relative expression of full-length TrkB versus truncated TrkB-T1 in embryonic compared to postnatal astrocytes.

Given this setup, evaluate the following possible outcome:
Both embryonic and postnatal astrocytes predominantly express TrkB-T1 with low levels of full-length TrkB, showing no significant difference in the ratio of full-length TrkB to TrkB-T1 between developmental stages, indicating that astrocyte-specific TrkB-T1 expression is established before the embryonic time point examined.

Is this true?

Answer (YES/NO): NO